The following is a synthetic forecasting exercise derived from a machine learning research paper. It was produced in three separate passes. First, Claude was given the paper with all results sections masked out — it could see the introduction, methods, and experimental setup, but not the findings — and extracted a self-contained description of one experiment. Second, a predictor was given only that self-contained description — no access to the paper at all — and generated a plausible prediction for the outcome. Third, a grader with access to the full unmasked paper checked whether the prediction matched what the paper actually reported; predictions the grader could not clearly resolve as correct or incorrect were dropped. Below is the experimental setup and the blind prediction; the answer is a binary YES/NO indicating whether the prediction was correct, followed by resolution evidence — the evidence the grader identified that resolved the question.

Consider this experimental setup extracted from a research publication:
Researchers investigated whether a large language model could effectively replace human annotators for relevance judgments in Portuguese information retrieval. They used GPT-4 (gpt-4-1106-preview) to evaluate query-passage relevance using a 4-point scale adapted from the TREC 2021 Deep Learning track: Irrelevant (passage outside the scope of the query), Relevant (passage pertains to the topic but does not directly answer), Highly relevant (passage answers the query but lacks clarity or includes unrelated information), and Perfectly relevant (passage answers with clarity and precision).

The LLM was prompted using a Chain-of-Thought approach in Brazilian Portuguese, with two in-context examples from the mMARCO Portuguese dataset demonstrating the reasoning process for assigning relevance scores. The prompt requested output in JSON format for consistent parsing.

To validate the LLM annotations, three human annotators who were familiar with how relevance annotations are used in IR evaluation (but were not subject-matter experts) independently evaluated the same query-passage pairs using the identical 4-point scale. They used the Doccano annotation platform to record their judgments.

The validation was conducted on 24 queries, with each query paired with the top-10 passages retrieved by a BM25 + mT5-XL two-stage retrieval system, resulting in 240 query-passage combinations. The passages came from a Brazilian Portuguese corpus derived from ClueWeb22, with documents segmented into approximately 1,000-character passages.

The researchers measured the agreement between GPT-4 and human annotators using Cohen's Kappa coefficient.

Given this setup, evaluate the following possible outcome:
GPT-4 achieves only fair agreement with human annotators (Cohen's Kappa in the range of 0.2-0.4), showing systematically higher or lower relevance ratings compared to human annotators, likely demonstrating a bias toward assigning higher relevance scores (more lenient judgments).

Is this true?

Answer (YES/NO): NO